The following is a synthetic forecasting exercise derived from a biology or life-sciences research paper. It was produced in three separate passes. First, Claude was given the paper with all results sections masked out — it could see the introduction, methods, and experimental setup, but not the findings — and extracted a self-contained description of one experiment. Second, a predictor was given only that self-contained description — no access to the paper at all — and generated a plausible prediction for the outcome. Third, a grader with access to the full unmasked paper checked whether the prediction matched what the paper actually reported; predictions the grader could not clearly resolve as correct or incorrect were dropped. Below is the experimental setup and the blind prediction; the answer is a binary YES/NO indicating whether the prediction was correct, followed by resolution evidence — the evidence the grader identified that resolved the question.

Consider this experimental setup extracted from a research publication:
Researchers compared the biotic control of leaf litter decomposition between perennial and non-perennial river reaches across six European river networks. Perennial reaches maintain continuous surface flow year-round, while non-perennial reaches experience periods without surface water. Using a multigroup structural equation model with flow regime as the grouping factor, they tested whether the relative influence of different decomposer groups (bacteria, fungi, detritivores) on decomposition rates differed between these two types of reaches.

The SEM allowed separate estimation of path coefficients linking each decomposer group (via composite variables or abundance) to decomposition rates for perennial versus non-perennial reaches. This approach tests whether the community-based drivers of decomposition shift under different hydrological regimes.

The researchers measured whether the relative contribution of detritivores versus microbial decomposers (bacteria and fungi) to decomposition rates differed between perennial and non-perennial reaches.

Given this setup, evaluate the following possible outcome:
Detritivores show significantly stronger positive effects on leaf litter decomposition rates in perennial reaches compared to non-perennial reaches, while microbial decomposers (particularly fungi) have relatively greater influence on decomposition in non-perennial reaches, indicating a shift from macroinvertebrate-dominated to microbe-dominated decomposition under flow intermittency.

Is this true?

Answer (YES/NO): NO